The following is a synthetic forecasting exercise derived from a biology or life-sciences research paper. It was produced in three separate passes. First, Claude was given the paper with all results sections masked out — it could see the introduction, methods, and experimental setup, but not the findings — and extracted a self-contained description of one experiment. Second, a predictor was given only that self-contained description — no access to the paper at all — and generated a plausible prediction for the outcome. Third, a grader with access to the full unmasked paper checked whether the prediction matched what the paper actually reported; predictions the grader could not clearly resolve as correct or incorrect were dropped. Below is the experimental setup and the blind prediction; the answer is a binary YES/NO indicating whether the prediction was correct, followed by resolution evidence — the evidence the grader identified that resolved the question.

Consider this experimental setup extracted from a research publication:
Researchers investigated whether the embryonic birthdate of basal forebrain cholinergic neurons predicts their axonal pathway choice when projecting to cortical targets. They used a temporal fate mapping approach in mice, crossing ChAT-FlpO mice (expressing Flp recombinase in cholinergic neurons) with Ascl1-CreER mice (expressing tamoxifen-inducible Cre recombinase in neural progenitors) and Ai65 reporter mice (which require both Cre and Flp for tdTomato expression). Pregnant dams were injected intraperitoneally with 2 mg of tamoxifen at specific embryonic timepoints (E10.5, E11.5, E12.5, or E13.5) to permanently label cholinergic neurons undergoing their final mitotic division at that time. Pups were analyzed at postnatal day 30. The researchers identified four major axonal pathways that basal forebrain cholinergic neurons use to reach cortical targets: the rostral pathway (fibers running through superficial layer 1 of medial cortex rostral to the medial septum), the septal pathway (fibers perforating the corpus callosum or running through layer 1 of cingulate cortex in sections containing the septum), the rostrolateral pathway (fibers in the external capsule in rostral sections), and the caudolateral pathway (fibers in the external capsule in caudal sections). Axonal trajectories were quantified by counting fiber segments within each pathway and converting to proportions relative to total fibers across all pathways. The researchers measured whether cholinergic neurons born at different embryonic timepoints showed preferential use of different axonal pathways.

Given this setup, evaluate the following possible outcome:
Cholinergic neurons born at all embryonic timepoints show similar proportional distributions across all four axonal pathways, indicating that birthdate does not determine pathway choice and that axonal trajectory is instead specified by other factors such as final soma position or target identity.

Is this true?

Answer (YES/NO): NO